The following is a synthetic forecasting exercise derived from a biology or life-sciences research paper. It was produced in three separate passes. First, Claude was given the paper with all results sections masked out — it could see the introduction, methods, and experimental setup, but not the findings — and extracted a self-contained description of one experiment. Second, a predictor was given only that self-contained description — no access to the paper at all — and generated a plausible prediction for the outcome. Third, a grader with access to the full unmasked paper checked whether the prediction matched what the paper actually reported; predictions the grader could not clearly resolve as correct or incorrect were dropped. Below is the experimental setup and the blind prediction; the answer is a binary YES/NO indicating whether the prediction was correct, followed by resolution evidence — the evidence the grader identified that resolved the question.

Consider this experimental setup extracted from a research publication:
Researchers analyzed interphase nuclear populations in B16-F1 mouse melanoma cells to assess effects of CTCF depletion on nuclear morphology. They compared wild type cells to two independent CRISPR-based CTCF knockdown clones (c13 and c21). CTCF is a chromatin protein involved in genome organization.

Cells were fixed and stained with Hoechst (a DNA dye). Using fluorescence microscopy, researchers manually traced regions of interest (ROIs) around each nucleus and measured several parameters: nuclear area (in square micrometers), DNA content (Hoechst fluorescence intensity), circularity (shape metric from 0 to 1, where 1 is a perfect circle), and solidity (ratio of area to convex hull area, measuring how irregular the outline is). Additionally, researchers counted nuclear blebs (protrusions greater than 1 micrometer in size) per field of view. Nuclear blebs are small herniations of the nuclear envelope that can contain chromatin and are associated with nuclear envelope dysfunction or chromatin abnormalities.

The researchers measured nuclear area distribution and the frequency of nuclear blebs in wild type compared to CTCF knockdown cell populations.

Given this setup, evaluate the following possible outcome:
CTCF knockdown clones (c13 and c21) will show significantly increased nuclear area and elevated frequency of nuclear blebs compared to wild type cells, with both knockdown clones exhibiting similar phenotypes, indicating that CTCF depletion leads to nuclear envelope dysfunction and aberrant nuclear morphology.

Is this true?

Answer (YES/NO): NO